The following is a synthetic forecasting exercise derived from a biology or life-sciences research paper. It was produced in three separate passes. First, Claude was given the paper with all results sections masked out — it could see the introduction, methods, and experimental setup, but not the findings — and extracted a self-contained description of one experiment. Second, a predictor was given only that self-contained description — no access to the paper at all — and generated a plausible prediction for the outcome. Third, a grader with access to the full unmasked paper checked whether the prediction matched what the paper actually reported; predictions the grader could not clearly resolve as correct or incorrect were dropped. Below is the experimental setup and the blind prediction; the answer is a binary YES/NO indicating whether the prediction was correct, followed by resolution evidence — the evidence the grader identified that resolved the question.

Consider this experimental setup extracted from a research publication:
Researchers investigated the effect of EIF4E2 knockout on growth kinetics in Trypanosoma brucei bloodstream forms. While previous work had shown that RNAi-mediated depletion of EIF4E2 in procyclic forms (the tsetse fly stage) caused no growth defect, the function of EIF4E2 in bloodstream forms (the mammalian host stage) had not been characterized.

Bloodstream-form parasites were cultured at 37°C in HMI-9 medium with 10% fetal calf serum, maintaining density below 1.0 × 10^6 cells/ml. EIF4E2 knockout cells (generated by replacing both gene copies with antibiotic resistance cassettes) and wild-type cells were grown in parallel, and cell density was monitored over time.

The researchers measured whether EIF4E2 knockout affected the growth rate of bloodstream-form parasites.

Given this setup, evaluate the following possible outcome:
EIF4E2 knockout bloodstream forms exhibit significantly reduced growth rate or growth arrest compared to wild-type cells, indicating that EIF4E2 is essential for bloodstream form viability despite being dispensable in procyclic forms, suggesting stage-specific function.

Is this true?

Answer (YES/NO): YES